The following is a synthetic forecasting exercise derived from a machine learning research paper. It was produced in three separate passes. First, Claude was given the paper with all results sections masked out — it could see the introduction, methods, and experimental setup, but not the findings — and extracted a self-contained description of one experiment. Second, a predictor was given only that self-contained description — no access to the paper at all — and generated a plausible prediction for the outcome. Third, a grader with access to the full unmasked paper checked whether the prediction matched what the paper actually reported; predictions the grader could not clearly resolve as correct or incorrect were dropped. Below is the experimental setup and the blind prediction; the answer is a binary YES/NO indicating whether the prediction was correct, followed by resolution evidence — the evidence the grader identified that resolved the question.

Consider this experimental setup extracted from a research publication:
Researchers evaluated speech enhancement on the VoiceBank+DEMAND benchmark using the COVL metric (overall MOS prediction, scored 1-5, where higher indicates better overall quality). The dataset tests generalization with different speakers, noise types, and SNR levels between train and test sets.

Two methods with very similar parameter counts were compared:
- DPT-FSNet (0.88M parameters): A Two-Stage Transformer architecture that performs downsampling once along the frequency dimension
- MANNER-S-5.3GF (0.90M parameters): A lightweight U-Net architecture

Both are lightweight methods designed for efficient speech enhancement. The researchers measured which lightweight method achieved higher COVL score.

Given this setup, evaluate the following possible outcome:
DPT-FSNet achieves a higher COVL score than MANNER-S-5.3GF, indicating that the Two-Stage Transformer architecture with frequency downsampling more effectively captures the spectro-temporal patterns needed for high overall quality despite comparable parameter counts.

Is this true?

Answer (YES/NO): YES